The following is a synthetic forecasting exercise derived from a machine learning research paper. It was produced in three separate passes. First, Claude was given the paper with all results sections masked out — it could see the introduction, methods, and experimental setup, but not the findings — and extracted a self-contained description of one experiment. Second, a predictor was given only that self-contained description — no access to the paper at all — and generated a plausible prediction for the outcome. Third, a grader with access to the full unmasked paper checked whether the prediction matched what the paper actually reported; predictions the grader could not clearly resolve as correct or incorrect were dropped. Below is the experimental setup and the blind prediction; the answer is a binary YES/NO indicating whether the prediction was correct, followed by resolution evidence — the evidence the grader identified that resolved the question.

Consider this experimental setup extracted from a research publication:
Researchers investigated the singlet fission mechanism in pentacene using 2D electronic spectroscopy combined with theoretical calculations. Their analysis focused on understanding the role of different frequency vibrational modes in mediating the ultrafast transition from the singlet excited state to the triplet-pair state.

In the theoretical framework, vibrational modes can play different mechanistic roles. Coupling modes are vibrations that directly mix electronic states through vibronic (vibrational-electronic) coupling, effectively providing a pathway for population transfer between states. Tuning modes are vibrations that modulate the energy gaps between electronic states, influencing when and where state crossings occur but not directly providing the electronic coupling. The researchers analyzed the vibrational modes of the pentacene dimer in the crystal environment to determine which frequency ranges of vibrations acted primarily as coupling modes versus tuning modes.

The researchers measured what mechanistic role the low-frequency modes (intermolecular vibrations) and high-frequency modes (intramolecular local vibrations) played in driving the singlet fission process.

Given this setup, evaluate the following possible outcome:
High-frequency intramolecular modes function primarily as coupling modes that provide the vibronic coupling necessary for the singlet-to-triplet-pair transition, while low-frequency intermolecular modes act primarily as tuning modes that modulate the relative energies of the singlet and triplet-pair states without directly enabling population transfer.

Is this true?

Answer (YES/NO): NO